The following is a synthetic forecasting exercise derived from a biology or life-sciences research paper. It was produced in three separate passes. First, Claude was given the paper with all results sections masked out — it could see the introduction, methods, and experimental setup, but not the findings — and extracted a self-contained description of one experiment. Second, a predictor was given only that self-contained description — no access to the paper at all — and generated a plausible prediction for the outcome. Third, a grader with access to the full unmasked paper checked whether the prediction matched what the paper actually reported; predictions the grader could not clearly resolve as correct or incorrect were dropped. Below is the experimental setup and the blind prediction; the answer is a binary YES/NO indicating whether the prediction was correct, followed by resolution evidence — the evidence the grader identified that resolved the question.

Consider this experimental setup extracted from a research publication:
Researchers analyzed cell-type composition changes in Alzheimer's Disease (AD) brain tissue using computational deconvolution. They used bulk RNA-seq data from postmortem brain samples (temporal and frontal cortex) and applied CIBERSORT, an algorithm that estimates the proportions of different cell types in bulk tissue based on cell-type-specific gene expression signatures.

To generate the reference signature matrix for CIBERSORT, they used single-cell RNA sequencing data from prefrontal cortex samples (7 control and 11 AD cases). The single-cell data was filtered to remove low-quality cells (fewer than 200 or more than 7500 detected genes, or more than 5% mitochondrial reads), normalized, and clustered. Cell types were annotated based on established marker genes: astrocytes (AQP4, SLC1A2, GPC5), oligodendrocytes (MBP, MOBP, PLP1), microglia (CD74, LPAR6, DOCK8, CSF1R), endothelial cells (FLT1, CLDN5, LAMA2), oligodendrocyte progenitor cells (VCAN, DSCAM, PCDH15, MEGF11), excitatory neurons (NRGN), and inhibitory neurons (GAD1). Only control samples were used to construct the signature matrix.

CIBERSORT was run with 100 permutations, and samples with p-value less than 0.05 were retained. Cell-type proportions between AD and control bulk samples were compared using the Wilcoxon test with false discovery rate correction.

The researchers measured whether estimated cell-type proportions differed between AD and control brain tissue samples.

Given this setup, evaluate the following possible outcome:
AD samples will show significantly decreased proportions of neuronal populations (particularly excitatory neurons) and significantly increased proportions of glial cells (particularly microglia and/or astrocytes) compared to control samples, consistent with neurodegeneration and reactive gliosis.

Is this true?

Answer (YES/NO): YES